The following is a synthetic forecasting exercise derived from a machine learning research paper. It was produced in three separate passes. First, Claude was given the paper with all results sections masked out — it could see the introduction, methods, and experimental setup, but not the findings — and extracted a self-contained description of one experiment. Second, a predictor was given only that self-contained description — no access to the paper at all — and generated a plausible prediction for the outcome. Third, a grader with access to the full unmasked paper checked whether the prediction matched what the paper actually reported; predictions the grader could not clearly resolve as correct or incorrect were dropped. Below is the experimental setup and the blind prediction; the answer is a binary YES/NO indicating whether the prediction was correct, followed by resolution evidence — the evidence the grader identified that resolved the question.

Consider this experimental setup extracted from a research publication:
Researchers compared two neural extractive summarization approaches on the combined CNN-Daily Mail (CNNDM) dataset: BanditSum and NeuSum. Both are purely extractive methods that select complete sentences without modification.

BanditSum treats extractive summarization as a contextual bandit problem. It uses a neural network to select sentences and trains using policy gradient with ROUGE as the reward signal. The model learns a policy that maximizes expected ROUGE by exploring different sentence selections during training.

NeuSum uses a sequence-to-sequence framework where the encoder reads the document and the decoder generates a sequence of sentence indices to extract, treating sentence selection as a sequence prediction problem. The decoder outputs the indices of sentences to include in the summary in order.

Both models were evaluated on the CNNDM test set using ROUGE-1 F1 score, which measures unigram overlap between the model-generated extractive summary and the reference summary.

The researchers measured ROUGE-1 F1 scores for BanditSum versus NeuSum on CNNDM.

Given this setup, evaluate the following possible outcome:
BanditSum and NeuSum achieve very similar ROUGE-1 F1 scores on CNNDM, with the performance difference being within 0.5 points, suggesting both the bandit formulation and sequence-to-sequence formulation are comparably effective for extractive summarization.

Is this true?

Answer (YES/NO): YES